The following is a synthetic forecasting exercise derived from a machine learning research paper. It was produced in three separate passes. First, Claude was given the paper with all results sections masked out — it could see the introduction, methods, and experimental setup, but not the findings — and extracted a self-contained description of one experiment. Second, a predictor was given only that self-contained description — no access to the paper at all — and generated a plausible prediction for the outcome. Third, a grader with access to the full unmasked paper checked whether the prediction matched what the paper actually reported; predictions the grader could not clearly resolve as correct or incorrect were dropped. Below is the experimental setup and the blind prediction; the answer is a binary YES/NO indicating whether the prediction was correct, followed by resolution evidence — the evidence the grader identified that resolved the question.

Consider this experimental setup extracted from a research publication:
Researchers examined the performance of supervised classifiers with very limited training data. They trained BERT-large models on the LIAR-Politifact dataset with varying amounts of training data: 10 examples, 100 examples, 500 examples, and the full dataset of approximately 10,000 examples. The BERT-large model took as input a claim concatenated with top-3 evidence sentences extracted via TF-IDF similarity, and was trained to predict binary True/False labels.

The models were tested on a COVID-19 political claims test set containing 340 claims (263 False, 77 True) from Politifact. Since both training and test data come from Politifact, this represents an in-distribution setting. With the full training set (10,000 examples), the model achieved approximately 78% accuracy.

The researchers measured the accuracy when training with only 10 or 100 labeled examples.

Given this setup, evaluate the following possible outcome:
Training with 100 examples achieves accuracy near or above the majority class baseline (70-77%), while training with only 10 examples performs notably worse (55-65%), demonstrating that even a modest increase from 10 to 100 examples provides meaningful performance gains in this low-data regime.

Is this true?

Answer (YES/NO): NO